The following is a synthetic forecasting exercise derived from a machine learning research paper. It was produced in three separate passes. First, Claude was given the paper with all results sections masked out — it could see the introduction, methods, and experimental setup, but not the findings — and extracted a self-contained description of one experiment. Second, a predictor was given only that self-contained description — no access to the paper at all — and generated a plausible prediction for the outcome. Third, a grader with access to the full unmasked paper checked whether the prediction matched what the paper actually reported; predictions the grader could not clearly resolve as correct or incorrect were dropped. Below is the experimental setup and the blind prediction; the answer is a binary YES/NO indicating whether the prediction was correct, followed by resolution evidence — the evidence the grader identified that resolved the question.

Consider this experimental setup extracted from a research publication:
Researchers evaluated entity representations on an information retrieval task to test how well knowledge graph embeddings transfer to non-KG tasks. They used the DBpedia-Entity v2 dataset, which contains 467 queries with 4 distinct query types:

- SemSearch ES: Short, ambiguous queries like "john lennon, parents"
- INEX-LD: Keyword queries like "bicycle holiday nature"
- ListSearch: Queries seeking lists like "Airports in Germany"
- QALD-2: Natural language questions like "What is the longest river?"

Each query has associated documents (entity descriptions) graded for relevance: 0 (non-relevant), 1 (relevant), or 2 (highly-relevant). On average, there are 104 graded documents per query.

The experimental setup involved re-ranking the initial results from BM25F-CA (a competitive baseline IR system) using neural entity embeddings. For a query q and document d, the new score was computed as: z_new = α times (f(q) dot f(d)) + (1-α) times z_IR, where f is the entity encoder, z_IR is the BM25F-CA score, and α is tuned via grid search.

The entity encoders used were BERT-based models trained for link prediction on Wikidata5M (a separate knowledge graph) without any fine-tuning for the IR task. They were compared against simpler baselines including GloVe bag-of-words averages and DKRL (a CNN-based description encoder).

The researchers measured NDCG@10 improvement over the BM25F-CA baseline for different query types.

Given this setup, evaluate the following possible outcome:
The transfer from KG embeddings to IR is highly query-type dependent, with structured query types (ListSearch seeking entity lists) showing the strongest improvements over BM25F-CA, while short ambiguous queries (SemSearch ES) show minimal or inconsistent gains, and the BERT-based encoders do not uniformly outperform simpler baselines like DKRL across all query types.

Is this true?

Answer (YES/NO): NO